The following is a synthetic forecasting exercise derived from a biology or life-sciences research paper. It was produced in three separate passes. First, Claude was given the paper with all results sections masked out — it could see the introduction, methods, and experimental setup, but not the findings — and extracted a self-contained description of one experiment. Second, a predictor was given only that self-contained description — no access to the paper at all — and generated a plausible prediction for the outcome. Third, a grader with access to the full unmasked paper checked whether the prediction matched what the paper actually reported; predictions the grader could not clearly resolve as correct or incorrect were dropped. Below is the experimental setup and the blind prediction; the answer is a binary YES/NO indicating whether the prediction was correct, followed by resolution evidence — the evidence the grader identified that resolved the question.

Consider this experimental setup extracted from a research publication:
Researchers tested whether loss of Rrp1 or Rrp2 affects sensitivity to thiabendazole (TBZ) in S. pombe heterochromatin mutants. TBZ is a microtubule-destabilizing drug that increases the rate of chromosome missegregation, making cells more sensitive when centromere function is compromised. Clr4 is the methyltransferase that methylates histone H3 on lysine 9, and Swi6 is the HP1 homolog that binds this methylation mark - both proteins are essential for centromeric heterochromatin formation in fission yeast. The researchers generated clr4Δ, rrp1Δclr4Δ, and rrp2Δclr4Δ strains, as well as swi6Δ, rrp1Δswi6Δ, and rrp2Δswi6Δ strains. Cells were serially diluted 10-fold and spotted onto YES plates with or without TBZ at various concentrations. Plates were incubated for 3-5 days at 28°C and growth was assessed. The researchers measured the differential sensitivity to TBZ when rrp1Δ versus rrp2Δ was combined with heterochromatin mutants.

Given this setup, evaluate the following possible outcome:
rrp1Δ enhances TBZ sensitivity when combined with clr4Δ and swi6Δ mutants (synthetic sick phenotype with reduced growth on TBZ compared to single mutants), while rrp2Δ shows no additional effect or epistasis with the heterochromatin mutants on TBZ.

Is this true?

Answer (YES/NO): NO